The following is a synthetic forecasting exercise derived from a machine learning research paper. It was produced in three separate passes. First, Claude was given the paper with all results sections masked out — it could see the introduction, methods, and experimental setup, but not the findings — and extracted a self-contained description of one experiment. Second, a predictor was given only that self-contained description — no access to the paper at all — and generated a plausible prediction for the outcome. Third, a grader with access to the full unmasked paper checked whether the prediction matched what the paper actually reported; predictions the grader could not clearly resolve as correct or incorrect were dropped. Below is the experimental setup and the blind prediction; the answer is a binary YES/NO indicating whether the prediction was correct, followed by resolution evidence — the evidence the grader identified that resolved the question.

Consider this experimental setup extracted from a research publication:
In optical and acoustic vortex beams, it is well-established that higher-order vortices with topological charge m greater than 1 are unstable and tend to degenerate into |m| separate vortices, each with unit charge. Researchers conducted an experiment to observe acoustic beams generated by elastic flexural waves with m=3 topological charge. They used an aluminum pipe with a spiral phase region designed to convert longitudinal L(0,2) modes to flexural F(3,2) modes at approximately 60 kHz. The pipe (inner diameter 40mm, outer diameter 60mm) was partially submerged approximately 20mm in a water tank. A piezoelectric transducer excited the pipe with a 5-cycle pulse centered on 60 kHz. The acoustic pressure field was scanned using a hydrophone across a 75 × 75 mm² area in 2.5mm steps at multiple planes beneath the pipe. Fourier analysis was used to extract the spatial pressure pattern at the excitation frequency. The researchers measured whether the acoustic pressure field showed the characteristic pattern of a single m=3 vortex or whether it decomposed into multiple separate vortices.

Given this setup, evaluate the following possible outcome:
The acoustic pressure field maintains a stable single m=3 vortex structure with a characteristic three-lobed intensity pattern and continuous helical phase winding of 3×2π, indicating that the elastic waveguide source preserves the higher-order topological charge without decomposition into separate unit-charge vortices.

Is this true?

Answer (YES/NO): NO